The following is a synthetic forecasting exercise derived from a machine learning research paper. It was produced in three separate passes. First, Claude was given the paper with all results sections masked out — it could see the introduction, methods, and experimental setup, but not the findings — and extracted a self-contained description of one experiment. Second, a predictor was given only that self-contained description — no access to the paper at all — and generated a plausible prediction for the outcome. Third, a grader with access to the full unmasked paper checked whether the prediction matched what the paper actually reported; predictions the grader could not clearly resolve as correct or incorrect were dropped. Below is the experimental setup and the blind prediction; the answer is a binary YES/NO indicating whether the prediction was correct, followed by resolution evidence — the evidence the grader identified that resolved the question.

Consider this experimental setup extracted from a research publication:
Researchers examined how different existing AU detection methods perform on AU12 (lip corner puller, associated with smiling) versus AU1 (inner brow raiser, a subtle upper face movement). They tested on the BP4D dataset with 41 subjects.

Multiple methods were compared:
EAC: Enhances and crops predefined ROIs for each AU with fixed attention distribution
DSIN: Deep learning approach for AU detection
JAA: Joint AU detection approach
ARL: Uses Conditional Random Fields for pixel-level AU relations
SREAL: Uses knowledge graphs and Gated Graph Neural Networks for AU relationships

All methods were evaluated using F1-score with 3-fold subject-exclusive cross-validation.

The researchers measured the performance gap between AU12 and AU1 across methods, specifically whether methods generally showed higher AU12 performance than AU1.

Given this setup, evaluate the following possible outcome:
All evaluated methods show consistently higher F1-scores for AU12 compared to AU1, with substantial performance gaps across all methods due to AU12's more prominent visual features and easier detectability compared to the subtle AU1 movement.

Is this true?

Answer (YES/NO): YES